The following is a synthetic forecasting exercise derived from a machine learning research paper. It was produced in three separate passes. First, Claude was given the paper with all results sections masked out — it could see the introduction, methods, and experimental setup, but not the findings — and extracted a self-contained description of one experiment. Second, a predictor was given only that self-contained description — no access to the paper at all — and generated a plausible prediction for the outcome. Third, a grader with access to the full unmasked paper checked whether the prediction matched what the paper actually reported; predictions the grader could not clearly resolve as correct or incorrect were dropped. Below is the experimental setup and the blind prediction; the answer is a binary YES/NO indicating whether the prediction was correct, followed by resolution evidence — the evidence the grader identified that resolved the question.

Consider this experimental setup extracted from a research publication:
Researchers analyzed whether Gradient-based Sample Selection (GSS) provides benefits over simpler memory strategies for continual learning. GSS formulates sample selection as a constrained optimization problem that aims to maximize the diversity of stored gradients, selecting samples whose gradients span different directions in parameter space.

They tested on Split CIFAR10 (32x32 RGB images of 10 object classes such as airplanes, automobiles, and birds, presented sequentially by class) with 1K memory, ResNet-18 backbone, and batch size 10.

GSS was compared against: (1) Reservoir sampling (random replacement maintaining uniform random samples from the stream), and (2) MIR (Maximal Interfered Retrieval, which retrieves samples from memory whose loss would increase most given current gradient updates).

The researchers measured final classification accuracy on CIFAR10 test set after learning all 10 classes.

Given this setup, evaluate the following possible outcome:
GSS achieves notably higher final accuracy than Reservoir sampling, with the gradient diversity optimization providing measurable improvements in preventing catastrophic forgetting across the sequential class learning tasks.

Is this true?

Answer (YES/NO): NO